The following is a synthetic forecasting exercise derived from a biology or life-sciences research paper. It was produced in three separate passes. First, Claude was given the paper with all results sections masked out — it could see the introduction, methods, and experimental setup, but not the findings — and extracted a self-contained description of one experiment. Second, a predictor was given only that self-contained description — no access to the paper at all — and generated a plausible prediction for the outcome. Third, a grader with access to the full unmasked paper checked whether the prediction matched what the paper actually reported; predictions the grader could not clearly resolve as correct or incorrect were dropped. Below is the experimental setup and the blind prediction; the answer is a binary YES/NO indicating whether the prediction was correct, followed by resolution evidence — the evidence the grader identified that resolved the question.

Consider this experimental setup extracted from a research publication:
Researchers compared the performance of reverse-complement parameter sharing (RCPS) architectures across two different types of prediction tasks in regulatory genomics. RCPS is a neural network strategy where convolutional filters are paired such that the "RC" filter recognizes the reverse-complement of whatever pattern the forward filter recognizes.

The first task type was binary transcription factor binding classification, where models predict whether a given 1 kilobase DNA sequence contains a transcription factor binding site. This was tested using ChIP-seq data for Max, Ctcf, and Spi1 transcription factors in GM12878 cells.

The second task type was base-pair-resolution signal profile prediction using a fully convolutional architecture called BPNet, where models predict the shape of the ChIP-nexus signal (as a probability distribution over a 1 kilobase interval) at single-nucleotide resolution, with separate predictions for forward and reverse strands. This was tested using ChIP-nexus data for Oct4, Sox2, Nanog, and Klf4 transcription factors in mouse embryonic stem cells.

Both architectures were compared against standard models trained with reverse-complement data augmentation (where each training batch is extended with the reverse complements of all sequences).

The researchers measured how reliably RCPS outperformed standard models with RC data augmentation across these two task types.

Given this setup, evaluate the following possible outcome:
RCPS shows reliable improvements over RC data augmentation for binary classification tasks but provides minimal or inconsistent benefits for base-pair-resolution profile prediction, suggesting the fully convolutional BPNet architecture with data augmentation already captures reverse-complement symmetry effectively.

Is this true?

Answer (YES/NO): NO